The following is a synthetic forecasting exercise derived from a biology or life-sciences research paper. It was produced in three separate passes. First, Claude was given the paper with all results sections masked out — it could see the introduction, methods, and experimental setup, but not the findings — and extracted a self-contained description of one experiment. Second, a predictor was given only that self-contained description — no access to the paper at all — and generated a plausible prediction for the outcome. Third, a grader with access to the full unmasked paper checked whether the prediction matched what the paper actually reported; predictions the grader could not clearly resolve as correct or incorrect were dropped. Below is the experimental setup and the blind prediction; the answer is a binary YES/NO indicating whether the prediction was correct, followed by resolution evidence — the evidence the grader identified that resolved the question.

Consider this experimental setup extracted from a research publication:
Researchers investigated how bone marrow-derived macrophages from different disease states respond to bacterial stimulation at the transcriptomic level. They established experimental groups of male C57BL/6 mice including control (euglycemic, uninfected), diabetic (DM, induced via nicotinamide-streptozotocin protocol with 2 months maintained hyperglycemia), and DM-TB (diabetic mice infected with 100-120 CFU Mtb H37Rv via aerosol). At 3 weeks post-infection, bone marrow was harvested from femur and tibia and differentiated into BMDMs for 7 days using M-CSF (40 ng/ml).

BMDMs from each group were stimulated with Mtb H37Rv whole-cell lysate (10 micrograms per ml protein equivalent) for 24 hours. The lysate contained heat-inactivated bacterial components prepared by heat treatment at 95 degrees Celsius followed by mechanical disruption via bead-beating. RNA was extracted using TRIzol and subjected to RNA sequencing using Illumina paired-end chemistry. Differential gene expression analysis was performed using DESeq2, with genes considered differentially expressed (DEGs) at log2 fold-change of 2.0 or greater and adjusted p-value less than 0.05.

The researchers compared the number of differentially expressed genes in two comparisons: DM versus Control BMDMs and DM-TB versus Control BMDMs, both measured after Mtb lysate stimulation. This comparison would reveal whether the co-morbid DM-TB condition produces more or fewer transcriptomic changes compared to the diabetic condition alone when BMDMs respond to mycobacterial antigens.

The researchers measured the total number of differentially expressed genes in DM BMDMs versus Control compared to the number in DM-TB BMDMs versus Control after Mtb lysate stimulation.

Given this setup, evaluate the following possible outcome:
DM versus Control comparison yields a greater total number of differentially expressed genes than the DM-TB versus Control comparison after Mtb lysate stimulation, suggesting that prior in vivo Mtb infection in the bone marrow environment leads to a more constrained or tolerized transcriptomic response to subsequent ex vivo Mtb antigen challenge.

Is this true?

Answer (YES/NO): NO